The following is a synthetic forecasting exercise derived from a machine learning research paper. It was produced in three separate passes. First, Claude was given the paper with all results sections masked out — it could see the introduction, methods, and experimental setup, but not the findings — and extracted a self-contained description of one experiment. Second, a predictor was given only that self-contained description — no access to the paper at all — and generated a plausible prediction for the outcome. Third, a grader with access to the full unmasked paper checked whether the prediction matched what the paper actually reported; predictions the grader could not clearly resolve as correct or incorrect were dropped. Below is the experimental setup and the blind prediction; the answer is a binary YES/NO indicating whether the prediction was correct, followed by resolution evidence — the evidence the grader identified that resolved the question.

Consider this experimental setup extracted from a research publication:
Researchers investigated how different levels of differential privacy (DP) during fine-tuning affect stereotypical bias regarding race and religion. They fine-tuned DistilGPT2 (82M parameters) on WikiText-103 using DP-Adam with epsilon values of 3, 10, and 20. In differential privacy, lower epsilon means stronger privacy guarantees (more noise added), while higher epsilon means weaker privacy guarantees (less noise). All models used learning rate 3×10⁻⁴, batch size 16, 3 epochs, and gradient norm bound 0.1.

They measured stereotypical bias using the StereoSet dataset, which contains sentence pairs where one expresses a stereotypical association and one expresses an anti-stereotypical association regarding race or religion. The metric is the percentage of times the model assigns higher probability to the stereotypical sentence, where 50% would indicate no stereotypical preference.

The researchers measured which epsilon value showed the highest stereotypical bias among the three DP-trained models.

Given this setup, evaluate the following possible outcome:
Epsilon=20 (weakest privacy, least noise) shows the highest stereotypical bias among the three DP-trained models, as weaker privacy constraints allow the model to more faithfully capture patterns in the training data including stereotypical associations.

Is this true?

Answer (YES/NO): NO